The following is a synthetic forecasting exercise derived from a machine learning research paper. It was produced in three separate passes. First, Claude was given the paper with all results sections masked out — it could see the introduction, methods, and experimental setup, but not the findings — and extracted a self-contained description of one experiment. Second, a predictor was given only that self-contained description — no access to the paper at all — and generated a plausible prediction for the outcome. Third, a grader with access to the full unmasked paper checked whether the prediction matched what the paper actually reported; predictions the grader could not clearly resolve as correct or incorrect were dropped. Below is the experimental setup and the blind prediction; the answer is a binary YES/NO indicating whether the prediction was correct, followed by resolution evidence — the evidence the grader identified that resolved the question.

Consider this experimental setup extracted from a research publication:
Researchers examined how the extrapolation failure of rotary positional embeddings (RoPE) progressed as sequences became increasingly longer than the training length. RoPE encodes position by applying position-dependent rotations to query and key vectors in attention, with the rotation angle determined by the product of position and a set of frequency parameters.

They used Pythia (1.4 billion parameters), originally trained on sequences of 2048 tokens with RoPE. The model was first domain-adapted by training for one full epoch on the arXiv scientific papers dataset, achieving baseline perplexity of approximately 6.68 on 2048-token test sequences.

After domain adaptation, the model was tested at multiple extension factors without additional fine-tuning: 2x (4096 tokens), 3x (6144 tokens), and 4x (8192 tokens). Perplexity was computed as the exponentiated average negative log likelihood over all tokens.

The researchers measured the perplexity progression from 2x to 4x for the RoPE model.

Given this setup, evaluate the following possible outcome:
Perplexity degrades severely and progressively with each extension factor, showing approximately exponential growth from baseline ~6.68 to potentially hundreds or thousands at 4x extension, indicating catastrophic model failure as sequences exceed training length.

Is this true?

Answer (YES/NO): NO